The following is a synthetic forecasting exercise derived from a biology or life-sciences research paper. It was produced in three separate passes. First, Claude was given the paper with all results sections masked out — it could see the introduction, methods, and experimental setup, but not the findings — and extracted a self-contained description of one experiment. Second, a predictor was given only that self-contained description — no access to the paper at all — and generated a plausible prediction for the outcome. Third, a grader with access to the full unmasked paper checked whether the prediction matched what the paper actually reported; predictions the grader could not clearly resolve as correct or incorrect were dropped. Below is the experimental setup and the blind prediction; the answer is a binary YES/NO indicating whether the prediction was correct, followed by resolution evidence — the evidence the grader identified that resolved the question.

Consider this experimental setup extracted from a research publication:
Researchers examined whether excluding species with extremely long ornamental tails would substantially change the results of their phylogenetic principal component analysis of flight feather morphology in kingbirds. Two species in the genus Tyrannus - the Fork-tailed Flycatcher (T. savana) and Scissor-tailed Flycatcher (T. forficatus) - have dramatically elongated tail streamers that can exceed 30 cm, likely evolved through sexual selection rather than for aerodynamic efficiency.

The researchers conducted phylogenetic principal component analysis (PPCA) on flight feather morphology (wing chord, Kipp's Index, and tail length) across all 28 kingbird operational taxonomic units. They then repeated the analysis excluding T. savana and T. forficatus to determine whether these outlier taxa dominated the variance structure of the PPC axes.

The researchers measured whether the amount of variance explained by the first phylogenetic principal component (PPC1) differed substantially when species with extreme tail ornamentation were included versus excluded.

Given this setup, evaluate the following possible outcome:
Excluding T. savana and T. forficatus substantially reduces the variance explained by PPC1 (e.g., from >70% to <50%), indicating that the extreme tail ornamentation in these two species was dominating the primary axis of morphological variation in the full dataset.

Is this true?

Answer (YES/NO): NO